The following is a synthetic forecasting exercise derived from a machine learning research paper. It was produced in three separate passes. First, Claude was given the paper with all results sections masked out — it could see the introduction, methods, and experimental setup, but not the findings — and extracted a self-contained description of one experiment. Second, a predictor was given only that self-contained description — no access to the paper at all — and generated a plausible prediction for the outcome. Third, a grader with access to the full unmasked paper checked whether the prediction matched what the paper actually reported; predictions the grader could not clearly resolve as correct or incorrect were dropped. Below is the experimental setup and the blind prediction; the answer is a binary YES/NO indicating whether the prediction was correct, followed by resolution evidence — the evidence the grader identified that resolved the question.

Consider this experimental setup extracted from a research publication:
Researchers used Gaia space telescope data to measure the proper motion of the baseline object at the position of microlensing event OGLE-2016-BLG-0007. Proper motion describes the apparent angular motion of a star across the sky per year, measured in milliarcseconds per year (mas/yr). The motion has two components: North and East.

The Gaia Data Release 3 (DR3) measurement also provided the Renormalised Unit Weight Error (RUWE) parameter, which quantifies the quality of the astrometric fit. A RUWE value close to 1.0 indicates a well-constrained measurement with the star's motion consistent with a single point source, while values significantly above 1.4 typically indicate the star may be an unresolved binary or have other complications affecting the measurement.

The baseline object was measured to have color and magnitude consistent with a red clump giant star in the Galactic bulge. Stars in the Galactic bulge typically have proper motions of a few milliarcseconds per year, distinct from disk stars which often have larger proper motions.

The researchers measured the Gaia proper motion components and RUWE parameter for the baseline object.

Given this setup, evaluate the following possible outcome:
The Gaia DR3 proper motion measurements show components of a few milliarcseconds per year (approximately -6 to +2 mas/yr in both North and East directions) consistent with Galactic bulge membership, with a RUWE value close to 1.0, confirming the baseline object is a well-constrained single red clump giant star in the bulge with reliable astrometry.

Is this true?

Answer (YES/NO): YES